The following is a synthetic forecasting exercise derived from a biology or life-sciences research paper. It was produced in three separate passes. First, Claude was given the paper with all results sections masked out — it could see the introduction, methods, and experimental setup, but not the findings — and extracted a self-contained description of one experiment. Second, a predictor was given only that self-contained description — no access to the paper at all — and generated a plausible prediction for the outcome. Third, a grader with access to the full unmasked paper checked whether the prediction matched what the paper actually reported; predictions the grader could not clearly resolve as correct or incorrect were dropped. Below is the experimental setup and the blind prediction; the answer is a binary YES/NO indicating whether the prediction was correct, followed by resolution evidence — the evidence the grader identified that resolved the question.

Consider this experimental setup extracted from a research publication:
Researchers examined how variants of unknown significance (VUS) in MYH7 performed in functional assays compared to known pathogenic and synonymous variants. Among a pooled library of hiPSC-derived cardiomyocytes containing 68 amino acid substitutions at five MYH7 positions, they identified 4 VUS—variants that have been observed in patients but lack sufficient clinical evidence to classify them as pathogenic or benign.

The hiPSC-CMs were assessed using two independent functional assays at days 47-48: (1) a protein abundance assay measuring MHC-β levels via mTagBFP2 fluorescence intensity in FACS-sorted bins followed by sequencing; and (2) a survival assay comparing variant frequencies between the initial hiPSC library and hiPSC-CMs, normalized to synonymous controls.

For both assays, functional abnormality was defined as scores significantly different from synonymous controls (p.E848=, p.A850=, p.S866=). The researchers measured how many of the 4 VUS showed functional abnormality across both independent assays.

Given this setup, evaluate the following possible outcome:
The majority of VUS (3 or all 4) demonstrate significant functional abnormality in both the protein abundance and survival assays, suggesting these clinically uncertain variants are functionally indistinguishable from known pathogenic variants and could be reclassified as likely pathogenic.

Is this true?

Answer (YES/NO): YES